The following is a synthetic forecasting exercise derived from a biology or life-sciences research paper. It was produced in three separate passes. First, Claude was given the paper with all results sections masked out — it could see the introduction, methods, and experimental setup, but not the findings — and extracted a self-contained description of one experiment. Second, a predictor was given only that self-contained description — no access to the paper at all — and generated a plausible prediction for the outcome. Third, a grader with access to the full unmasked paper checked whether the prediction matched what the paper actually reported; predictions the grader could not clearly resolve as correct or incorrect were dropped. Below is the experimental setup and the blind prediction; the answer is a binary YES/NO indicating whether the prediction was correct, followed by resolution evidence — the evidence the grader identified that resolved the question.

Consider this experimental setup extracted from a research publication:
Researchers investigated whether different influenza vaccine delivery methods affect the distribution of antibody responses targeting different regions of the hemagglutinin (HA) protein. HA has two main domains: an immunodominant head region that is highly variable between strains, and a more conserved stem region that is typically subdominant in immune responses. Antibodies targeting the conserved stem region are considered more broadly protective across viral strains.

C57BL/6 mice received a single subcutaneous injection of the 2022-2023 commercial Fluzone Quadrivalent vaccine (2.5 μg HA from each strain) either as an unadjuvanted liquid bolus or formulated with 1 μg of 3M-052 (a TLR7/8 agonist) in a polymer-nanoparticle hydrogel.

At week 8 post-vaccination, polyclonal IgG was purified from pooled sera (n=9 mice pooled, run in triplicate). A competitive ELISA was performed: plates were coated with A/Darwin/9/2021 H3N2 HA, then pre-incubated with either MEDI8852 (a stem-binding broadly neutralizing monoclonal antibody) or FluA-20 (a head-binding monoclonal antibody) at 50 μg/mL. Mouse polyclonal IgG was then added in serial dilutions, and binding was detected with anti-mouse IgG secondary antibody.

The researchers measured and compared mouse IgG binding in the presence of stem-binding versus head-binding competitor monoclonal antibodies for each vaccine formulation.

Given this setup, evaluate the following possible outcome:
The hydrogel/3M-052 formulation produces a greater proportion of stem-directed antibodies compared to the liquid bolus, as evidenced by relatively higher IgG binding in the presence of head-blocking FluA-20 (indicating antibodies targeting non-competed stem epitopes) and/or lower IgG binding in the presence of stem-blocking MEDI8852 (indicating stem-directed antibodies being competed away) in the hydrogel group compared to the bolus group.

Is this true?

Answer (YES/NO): YES